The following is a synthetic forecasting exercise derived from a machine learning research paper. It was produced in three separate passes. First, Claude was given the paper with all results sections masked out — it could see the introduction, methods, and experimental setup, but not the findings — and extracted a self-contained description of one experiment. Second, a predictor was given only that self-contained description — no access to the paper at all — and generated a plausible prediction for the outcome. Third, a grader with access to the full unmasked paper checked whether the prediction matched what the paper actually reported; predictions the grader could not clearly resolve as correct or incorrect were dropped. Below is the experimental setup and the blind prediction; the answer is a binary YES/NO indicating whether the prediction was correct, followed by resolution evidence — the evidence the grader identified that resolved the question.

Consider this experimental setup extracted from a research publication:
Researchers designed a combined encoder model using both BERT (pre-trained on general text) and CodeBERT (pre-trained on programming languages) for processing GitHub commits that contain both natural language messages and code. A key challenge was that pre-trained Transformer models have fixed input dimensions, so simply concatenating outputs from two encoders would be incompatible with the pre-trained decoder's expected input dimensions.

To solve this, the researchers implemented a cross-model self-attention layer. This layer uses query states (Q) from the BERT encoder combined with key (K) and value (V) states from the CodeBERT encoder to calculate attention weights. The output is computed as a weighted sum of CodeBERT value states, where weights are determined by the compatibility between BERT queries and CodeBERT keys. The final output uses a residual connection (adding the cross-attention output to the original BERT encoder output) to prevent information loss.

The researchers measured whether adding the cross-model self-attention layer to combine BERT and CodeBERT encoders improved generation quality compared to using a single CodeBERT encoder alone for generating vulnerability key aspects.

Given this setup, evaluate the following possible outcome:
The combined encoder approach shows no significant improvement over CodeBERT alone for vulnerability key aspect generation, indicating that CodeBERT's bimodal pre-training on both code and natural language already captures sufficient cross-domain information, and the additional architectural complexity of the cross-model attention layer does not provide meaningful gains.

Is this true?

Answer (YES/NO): NO